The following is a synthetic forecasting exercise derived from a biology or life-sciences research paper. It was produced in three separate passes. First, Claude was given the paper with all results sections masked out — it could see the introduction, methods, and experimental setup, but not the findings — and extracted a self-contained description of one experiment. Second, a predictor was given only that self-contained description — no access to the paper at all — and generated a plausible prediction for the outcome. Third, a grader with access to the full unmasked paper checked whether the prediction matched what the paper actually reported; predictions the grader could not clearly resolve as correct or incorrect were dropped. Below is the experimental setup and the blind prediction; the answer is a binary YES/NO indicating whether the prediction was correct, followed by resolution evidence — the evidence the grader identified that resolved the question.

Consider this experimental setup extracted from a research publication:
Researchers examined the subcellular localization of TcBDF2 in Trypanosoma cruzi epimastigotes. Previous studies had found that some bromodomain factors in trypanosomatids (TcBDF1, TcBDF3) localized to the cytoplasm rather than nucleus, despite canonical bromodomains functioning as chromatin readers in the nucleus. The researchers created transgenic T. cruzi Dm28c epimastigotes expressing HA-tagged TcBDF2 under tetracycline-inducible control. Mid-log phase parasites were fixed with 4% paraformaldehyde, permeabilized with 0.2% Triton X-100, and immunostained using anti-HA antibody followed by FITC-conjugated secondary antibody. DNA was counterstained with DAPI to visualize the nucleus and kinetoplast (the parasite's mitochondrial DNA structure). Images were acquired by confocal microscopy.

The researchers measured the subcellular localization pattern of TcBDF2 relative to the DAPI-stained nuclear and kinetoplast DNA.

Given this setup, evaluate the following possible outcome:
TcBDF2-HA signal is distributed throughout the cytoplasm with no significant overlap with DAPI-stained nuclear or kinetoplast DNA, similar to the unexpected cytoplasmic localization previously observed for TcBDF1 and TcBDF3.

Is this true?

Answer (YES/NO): NO